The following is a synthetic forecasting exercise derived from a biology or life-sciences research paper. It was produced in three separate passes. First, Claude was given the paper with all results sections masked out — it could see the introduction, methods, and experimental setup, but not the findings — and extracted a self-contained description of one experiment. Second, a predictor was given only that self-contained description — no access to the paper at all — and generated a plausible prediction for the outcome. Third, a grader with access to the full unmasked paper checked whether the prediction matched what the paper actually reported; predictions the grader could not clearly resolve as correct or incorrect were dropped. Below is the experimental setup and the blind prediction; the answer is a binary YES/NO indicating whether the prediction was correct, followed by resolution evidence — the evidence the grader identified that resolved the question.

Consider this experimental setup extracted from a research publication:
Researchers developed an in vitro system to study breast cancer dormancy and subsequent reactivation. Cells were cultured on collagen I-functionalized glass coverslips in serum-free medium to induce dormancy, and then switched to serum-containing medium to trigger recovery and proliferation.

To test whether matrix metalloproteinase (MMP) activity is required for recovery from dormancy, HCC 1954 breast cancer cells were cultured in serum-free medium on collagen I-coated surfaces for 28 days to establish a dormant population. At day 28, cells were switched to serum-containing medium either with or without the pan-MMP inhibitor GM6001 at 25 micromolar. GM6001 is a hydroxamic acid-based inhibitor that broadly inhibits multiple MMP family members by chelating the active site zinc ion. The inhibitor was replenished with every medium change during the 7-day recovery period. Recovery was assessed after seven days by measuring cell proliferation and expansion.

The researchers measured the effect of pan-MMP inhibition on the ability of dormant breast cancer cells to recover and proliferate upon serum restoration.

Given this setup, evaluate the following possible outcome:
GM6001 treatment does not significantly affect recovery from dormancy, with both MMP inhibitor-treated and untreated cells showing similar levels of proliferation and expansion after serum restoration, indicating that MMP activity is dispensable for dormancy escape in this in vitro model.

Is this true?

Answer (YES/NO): NO